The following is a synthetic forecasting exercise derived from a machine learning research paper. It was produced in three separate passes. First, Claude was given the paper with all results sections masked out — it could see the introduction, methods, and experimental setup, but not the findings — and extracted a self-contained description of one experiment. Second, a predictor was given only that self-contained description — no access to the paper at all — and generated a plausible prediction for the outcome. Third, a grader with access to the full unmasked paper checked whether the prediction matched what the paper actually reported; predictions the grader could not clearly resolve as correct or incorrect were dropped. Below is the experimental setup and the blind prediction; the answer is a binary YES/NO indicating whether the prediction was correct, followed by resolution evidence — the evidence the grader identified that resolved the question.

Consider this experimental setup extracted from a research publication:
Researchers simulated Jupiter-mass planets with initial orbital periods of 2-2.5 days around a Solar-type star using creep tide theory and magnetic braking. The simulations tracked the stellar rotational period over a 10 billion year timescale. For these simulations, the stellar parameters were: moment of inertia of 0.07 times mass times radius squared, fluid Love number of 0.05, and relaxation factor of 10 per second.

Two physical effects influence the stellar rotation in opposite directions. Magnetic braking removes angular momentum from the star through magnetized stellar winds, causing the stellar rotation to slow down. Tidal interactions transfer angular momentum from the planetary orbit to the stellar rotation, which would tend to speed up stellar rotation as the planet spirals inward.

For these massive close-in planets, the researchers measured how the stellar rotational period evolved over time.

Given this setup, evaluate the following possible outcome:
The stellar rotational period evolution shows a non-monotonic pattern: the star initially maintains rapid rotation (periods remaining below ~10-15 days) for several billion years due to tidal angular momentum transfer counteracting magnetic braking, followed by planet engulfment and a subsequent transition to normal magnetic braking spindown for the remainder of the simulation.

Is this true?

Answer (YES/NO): NO